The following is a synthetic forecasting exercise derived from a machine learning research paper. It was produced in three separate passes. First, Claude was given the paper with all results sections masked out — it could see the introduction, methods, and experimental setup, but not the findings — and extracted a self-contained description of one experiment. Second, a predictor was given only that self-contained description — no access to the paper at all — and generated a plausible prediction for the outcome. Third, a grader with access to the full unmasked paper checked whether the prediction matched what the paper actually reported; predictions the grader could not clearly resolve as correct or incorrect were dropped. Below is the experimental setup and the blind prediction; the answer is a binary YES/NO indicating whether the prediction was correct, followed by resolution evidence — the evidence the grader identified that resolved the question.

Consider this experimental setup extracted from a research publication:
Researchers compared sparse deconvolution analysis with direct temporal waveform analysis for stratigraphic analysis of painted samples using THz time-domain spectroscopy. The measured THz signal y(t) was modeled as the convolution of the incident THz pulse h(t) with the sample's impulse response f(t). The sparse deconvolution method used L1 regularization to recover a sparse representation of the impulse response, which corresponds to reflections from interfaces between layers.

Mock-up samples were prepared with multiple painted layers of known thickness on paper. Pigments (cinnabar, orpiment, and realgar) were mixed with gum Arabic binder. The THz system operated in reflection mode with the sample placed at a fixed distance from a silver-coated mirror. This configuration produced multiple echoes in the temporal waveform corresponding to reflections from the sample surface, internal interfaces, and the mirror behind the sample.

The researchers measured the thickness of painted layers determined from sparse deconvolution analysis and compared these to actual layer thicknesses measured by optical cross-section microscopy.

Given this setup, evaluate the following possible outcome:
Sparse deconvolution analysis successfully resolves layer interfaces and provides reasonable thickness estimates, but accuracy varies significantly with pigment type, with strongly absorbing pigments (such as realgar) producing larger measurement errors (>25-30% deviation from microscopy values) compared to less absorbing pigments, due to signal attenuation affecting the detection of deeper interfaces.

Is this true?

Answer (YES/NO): NO